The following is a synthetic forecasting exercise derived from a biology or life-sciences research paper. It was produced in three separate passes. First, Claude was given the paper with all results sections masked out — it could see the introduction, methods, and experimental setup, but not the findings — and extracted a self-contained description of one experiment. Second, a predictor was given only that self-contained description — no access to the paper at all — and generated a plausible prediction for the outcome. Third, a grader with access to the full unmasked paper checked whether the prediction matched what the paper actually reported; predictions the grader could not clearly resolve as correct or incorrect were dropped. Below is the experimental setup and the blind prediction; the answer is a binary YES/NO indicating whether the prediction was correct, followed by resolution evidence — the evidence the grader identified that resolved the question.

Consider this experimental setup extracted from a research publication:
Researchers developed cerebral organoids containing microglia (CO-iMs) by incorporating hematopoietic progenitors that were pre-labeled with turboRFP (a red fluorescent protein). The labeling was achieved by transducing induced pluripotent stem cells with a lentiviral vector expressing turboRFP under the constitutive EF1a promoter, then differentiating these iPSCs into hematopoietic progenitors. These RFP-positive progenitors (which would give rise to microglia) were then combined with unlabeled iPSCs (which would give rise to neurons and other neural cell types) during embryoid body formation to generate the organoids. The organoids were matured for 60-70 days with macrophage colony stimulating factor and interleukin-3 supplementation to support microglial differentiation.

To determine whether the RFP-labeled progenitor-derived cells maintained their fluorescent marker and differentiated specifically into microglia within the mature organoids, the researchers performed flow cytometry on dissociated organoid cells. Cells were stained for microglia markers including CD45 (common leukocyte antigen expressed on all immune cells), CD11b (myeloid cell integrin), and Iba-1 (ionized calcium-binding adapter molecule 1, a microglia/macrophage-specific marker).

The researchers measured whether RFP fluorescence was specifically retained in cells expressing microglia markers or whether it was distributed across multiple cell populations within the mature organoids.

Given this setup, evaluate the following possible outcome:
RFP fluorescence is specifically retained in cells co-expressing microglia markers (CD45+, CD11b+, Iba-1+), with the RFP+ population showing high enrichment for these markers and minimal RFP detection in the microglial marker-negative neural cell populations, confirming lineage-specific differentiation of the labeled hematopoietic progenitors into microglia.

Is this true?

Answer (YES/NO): YES